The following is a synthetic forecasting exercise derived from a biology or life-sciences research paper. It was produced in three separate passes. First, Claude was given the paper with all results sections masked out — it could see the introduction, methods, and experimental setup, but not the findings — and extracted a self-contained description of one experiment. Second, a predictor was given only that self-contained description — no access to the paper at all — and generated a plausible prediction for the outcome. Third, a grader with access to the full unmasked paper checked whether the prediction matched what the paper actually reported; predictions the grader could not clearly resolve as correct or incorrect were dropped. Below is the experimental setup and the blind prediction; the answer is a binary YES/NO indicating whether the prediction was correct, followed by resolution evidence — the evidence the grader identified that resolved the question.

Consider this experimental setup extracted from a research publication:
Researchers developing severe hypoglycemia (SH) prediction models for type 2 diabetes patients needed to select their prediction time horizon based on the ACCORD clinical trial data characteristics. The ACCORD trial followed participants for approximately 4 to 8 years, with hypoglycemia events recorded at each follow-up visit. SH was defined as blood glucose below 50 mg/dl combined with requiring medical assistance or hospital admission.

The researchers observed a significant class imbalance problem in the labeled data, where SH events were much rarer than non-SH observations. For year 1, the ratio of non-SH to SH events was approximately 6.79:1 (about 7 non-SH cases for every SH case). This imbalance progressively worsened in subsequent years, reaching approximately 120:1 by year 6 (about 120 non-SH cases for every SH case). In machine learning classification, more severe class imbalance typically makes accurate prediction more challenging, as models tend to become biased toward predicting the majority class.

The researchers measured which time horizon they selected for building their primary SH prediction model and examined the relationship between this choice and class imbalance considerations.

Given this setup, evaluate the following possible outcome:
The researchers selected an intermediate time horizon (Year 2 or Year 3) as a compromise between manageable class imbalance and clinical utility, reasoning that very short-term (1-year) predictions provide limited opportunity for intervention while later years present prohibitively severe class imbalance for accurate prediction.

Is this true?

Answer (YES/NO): NO